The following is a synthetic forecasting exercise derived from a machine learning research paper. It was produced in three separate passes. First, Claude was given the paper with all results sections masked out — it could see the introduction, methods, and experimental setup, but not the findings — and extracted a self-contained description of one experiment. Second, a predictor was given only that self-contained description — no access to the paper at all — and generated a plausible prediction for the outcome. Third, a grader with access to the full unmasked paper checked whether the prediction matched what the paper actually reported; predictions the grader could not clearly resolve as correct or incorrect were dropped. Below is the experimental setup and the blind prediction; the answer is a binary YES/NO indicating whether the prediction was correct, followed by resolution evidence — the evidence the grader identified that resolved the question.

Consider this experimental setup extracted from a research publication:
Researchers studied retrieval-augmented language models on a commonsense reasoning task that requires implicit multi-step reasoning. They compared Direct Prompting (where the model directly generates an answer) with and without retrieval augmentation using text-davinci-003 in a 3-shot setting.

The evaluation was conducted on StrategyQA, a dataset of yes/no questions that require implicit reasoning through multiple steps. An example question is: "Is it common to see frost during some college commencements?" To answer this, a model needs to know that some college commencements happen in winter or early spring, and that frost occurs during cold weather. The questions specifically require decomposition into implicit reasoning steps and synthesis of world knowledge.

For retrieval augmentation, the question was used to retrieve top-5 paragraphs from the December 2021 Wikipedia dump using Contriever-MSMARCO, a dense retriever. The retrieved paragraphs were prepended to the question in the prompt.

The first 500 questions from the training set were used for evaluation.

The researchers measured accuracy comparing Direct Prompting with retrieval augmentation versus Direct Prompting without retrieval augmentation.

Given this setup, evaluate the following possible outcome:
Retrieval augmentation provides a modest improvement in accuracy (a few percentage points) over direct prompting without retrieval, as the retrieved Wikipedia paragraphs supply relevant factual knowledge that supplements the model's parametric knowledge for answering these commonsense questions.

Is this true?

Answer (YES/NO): NO